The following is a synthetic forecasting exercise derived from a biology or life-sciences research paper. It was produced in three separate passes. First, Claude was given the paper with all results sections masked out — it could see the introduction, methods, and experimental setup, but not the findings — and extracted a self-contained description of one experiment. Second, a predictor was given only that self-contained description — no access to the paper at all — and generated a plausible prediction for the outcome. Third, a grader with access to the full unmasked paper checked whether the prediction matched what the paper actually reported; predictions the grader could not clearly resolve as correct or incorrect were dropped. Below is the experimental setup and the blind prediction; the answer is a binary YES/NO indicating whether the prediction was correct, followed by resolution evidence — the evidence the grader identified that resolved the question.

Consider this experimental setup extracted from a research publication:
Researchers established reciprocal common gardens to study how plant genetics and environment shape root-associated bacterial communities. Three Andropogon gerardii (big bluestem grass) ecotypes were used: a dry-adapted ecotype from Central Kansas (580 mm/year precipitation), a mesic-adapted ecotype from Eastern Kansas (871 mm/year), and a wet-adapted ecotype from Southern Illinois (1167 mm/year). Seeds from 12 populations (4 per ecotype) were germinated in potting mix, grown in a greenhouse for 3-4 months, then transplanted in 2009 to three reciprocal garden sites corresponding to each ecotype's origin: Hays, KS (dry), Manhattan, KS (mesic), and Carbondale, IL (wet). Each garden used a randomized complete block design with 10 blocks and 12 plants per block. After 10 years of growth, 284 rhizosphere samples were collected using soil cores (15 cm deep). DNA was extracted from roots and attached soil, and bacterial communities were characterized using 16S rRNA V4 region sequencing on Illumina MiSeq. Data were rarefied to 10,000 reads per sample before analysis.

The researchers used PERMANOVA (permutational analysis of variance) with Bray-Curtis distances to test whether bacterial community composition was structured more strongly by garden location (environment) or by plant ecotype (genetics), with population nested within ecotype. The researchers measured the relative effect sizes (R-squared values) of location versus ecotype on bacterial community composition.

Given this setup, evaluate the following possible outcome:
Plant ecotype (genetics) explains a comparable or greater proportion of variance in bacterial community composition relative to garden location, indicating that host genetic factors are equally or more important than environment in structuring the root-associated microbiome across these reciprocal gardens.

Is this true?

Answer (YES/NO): NO